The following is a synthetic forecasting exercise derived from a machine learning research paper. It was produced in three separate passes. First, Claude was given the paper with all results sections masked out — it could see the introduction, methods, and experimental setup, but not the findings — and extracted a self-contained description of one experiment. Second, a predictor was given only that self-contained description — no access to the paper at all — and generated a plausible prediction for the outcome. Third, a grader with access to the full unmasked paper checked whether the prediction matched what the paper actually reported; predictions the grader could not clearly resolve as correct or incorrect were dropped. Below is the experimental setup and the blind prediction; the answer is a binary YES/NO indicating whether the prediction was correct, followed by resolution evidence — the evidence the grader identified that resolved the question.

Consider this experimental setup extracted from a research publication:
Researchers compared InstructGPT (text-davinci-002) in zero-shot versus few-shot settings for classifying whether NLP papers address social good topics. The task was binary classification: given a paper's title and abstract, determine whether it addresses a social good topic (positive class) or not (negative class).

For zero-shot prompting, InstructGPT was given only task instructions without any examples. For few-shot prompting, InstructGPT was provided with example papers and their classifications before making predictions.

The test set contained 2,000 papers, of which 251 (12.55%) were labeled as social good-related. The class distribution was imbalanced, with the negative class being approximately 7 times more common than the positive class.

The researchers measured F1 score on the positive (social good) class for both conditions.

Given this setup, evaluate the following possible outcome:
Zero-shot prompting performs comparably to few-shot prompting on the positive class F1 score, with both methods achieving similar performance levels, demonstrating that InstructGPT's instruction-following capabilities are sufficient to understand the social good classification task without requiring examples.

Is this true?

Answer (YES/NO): NO